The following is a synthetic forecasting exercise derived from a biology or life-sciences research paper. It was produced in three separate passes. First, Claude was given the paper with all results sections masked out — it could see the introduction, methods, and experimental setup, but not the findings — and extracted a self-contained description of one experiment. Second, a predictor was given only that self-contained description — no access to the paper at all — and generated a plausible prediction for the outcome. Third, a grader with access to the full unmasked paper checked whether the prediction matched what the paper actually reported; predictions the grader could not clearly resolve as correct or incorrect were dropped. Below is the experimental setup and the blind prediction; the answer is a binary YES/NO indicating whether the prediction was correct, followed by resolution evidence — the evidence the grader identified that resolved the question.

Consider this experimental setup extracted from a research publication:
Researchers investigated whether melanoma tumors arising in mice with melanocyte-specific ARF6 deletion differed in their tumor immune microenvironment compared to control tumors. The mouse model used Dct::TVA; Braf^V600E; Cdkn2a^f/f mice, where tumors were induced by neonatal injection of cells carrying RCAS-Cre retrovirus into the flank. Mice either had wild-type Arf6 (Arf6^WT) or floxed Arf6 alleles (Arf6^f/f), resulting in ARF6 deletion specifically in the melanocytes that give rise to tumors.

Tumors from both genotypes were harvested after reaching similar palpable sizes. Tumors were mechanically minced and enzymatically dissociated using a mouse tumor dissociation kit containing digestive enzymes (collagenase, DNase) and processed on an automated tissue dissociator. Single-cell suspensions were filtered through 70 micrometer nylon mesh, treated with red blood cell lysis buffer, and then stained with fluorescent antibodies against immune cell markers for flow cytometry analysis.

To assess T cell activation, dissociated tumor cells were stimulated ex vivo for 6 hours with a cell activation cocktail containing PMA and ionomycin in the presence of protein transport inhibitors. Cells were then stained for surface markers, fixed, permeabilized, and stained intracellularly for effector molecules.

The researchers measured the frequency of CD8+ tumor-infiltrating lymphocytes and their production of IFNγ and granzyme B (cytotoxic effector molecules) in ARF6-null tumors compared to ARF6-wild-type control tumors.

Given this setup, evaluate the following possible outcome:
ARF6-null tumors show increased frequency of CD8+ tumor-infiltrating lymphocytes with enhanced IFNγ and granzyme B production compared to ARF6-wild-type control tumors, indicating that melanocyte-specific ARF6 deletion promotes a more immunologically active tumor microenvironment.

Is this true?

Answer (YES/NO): NO